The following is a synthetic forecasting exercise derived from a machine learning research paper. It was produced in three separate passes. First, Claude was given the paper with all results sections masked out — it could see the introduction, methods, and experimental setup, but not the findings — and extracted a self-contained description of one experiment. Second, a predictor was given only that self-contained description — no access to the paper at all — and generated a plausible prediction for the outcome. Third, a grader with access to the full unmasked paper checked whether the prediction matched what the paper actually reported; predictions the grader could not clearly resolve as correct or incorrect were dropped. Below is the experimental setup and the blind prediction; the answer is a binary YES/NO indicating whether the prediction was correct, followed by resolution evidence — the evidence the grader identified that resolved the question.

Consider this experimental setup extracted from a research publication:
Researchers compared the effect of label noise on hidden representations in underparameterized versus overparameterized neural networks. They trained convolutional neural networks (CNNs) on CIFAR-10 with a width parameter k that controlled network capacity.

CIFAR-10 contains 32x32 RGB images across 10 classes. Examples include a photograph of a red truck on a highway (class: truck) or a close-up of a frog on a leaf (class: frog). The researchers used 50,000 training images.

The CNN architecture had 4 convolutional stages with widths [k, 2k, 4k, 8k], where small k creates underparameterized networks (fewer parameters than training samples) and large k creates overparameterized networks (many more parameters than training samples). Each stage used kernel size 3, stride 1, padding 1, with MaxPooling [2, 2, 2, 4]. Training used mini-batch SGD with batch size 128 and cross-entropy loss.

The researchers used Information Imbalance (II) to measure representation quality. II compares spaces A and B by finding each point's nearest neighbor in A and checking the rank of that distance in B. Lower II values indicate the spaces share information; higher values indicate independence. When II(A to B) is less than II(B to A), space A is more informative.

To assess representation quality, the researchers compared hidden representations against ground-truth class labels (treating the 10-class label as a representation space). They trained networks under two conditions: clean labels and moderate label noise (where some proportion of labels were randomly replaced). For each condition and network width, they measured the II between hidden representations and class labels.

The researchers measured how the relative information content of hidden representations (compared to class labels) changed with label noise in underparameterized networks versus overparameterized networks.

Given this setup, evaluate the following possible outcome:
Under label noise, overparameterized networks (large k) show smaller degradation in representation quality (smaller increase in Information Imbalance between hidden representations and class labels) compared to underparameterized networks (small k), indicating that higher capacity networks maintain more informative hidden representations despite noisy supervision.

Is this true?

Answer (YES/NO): NO